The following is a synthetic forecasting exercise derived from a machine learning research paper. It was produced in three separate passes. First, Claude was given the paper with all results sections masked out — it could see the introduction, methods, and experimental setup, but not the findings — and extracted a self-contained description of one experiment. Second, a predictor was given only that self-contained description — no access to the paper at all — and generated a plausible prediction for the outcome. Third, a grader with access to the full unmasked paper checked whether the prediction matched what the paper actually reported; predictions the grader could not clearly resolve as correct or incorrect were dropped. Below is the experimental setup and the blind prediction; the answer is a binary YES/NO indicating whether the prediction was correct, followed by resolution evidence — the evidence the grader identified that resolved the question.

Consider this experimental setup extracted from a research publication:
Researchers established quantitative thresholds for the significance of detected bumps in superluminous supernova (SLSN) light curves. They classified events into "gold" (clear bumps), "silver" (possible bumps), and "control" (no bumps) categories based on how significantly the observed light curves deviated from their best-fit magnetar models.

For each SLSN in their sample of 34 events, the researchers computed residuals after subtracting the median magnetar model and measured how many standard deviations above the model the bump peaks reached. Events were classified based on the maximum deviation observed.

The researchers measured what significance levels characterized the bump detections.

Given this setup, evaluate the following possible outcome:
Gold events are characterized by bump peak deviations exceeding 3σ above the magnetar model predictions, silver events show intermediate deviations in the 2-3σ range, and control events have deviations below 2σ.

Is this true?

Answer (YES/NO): NO